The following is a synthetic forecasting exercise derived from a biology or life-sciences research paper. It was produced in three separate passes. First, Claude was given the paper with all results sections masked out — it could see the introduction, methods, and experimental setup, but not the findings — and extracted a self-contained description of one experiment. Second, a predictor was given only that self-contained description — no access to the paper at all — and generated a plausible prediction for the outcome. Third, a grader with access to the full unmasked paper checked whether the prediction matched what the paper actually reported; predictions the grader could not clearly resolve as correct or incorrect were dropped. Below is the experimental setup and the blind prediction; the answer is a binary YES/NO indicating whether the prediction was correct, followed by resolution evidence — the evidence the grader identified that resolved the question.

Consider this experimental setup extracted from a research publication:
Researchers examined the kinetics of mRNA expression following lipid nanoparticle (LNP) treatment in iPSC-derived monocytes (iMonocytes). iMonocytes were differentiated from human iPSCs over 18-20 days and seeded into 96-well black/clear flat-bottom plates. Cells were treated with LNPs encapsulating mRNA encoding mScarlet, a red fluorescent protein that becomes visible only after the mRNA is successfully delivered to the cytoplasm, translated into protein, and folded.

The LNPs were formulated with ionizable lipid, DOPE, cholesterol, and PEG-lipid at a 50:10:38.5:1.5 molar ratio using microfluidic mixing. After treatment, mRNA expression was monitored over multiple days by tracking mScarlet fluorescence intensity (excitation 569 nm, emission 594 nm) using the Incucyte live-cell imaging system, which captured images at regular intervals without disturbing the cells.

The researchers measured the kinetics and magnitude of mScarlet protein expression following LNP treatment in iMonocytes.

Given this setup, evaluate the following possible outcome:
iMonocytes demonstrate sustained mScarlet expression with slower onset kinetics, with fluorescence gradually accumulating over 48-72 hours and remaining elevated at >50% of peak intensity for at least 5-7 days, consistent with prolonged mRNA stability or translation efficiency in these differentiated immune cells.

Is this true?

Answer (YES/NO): YES